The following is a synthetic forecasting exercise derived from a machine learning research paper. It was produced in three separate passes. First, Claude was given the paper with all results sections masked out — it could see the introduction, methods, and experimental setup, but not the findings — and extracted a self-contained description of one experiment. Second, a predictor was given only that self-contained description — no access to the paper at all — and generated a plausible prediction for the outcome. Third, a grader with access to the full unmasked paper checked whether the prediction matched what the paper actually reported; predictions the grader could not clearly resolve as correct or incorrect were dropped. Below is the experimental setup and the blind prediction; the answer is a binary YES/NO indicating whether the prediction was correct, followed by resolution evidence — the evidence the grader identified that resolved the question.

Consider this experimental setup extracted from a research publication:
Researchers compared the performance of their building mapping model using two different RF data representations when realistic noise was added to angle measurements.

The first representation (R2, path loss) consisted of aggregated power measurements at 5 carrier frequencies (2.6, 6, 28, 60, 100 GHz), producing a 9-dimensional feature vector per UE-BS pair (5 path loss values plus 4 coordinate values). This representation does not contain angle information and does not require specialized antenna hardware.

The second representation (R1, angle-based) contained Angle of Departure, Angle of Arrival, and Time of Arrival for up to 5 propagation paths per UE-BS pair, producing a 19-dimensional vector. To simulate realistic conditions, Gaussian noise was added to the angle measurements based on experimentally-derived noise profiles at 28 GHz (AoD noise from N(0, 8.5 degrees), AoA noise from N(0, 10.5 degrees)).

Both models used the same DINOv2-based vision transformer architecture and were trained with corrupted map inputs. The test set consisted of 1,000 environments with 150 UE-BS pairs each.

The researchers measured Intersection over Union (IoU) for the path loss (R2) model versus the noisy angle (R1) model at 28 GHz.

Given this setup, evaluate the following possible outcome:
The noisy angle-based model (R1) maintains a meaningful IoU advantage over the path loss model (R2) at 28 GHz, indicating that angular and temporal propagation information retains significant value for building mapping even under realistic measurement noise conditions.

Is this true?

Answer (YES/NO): YES